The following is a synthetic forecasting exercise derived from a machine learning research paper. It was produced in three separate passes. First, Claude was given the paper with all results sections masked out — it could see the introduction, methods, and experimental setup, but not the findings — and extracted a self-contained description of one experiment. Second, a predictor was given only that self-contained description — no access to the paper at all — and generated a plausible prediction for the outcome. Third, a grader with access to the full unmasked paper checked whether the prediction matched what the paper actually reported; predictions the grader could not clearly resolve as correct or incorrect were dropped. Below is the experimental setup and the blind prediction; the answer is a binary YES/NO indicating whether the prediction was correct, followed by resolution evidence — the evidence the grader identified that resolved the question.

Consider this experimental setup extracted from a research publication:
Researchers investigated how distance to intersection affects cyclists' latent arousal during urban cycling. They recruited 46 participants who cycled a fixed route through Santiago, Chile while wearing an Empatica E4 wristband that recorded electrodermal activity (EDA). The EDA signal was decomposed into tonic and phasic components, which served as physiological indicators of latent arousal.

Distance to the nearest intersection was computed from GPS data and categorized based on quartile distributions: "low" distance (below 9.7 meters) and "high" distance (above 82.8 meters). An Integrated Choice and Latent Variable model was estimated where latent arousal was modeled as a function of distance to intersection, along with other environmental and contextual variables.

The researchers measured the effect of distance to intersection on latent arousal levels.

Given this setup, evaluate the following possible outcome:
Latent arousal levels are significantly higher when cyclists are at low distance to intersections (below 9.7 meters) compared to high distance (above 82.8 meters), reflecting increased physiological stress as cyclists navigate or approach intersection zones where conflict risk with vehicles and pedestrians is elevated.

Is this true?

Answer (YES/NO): YES